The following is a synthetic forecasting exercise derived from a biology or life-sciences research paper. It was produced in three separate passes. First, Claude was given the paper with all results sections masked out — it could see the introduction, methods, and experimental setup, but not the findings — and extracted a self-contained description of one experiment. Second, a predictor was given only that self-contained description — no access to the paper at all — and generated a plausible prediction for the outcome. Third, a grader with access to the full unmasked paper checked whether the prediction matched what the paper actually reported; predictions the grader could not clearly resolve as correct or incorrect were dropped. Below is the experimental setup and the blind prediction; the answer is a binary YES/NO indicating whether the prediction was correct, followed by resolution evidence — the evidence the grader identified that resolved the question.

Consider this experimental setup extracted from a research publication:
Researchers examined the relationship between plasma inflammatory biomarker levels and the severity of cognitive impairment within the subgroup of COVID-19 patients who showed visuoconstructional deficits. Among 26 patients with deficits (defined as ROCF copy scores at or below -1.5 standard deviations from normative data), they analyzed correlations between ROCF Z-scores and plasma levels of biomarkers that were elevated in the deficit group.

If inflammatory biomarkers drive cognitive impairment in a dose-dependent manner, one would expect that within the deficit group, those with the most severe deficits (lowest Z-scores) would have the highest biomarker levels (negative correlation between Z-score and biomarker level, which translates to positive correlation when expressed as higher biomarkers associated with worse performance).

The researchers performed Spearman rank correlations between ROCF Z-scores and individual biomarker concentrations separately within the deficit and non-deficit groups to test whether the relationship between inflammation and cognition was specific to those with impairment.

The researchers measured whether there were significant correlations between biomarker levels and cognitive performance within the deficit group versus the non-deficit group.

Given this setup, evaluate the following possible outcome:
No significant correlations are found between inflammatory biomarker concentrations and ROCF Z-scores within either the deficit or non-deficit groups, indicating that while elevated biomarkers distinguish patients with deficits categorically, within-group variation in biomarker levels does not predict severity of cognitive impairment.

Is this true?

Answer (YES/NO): NO